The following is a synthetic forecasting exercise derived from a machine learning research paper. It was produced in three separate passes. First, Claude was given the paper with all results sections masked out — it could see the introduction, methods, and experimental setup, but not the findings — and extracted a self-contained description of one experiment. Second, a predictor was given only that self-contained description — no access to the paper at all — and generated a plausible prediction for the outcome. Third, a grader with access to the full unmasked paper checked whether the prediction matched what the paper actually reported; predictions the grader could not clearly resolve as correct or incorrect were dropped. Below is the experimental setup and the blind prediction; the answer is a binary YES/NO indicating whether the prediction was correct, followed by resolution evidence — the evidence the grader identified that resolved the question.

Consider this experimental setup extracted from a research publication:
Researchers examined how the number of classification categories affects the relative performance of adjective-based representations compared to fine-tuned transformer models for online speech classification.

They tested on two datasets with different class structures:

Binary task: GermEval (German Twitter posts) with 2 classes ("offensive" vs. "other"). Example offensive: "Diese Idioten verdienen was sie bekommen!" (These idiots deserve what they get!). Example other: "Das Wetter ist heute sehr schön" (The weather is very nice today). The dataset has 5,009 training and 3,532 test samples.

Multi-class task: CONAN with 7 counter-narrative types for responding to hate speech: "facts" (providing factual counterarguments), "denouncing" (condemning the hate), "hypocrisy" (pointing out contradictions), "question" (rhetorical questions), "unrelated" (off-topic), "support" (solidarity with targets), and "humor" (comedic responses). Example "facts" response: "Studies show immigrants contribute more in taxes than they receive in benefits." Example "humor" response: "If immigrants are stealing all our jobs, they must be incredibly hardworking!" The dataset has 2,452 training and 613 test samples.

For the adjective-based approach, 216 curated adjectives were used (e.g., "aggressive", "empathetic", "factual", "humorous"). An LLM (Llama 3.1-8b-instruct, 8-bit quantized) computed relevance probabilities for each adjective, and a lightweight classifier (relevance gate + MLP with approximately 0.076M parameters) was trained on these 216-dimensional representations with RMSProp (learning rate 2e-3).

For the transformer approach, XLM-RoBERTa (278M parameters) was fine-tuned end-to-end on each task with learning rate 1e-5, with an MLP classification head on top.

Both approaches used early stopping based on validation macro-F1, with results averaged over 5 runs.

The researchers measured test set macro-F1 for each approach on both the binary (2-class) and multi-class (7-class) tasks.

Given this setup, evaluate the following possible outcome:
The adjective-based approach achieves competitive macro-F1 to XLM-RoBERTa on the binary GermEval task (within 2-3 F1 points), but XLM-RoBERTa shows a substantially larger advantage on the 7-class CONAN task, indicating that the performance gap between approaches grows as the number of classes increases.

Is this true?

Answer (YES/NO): NO